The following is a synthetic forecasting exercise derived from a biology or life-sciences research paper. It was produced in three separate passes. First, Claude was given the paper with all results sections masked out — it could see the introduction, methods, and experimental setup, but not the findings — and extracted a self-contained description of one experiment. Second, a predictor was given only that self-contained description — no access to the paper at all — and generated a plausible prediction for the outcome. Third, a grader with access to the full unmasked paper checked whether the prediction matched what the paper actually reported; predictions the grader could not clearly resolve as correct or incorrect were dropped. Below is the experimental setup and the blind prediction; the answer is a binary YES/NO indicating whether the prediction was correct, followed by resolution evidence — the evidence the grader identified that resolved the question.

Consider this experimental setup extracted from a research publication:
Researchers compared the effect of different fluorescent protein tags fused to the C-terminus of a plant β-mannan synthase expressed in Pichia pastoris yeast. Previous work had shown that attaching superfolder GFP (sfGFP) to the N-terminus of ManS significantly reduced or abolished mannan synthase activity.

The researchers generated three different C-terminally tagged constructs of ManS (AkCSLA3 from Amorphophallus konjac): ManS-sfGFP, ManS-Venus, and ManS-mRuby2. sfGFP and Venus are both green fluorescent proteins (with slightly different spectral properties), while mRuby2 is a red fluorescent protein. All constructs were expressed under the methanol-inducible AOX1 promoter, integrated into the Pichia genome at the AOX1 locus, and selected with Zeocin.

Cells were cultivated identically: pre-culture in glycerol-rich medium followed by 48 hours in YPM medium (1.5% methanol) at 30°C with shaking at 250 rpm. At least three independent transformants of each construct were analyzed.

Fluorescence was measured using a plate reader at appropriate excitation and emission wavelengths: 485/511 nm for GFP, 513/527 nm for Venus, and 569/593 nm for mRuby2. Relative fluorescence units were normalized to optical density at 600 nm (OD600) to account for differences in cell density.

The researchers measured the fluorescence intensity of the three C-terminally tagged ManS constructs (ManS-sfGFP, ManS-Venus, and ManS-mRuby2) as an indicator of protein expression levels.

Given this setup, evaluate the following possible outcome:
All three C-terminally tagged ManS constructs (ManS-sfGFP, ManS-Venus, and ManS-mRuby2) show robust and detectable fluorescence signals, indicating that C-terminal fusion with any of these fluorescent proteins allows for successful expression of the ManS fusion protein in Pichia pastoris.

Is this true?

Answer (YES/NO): NO